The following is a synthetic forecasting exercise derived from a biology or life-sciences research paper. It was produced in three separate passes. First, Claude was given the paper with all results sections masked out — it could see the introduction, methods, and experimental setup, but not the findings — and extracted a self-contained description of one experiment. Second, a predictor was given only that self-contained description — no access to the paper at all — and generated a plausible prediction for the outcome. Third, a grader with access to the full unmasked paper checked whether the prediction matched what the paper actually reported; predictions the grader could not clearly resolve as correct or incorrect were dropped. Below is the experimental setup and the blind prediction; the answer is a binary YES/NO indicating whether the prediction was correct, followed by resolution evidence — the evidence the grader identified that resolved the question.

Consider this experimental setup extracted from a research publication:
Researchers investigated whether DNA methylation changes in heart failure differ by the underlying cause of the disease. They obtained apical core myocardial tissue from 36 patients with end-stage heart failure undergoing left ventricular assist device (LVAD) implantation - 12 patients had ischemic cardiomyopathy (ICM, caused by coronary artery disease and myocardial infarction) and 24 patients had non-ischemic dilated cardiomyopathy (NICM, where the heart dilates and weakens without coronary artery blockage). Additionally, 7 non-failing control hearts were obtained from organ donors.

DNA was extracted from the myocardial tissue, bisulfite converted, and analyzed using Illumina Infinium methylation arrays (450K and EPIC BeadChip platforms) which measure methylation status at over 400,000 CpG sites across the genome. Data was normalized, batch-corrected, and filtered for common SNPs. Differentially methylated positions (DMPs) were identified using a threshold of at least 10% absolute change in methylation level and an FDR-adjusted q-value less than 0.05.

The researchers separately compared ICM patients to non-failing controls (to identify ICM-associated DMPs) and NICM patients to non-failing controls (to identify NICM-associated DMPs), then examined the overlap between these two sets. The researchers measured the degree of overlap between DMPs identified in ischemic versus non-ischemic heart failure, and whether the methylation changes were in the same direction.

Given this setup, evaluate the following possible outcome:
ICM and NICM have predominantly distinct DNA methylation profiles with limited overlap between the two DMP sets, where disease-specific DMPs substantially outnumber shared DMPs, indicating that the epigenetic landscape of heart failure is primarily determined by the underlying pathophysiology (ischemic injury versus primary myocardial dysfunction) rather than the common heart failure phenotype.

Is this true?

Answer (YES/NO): NO